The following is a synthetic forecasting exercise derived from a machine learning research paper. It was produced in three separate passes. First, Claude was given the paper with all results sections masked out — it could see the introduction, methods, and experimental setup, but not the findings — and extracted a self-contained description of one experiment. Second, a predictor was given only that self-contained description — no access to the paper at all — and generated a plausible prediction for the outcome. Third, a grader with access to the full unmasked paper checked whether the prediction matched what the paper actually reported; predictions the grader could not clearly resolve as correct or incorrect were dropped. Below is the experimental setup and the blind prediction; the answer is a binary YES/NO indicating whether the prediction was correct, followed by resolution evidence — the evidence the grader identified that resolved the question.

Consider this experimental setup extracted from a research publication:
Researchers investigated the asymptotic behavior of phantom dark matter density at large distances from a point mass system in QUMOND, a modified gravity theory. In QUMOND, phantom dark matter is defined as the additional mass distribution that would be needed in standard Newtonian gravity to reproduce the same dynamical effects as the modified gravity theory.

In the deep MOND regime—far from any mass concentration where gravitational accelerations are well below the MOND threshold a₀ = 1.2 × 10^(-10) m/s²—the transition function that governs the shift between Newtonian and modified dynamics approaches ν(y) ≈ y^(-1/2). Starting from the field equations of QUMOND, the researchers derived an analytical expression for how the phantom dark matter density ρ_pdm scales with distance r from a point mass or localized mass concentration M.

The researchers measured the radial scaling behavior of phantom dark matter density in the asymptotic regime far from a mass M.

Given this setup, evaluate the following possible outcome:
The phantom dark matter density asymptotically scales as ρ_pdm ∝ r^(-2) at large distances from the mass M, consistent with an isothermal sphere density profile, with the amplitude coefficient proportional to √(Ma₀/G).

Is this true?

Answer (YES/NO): YES